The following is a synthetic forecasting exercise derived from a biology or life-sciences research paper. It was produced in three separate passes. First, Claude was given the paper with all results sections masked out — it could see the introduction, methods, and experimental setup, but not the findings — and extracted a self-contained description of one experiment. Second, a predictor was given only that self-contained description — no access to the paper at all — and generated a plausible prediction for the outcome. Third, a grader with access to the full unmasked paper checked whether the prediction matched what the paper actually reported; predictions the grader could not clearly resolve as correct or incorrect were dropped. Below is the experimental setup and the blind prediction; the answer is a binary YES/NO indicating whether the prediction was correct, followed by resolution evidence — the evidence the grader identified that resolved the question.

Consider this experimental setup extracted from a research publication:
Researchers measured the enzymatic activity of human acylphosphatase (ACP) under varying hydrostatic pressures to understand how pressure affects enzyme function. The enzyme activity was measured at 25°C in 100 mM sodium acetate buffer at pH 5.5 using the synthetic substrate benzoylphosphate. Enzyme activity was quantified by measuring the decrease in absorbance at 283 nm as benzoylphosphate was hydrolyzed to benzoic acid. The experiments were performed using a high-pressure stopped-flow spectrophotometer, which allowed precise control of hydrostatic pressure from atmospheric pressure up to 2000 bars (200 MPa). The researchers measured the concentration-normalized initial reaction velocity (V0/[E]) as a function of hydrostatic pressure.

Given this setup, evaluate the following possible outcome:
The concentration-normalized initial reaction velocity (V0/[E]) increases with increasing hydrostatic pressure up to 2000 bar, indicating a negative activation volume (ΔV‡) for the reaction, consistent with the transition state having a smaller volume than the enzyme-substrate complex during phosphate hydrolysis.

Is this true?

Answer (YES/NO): NO